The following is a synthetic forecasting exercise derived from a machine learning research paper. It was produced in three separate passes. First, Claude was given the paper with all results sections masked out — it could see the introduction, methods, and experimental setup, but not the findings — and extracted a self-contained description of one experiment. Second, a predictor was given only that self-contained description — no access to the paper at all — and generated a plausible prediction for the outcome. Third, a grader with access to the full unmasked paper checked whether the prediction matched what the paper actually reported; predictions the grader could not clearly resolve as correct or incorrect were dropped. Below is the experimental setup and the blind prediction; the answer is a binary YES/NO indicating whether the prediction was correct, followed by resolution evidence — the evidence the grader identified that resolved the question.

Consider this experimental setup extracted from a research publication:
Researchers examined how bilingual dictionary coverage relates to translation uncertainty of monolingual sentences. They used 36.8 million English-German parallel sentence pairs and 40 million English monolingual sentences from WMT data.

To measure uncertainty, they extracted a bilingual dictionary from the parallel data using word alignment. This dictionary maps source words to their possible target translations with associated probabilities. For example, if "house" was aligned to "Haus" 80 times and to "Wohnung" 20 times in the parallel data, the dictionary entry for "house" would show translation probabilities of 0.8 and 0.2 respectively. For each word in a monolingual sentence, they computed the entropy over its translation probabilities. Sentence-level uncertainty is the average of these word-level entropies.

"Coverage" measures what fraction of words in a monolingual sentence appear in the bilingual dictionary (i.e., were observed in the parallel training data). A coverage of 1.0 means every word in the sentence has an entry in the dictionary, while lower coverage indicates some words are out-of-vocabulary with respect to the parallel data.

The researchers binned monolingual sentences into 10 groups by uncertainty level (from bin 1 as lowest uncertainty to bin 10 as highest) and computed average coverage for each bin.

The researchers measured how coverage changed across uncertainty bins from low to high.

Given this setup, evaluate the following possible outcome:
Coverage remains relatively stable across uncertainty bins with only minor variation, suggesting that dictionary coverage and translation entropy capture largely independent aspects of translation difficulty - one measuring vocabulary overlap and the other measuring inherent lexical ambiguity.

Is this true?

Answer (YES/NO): NO